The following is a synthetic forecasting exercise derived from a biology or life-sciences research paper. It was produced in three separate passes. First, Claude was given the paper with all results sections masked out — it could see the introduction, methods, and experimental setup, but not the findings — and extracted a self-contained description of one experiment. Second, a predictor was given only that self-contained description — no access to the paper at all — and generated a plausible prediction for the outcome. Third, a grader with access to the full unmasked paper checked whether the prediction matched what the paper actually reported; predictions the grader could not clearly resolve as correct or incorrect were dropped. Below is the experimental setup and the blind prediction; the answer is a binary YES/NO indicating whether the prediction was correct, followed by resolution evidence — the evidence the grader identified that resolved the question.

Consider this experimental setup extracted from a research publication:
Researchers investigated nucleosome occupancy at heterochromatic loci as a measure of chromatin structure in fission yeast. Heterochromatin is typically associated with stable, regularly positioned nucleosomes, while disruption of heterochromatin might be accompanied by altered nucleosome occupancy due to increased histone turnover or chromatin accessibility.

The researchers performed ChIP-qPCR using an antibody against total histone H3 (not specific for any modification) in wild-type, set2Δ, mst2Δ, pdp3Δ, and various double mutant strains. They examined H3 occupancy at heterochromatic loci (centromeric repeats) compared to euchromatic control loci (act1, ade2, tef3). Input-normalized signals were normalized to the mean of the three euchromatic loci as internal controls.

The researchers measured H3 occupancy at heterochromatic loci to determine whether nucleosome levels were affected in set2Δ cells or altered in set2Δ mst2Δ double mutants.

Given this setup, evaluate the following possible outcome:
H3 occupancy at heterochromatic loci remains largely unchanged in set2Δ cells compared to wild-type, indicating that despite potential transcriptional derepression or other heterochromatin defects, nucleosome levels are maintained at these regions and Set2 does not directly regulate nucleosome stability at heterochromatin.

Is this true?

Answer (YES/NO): YES